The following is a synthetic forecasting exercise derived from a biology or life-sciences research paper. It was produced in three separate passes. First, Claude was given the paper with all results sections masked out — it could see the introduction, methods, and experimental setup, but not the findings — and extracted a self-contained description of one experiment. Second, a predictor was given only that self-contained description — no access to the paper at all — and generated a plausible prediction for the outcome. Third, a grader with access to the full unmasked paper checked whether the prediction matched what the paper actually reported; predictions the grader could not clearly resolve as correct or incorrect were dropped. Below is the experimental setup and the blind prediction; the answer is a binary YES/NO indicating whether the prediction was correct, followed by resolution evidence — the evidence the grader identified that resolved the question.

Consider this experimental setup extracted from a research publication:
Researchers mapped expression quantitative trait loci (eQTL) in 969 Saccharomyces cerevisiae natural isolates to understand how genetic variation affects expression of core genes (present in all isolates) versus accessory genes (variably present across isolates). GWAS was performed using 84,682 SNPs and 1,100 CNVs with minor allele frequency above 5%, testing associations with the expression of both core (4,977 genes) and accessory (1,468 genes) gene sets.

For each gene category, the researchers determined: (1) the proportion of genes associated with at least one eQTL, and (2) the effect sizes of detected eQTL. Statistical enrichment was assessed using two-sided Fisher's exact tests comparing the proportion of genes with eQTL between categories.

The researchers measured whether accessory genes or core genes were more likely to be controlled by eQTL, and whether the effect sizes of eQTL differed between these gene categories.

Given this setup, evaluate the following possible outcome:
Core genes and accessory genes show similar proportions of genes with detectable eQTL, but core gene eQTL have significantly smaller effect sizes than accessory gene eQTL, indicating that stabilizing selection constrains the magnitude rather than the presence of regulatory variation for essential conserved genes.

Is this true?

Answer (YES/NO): NO